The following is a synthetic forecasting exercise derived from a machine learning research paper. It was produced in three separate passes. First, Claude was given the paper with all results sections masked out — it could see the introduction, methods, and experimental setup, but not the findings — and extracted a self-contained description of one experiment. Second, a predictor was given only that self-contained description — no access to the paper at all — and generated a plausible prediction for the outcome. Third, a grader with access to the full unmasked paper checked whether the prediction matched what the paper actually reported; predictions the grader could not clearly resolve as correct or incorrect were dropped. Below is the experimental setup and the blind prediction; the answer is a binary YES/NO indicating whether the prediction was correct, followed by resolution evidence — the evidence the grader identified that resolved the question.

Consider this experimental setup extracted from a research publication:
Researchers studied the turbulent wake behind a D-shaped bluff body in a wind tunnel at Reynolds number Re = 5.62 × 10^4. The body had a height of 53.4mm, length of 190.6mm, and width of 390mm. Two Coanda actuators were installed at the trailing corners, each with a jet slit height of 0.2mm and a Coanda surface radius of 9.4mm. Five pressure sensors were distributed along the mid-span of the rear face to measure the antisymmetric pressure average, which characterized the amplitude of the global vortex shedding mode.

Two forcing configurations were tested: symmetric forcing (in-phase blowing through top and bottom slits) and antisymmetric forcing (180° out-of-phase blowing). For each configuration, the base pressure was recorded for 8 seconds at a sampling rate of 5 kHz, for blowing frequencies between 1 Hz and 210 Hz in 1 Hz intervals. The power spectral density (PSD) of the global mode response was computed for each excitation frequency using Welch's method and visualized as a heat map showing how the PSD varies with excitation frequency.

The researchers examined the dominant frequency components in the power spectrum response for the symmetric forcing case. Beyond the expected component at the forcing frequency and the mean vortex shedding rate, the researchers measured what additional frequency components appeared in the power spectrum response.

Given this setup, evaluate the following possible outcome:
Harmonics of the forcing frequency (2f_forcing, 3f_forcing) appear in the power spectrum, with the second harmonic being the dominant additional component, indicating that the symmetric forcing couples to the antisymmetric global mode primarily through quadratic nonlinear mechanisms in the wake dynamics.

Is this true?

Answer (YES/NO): NO